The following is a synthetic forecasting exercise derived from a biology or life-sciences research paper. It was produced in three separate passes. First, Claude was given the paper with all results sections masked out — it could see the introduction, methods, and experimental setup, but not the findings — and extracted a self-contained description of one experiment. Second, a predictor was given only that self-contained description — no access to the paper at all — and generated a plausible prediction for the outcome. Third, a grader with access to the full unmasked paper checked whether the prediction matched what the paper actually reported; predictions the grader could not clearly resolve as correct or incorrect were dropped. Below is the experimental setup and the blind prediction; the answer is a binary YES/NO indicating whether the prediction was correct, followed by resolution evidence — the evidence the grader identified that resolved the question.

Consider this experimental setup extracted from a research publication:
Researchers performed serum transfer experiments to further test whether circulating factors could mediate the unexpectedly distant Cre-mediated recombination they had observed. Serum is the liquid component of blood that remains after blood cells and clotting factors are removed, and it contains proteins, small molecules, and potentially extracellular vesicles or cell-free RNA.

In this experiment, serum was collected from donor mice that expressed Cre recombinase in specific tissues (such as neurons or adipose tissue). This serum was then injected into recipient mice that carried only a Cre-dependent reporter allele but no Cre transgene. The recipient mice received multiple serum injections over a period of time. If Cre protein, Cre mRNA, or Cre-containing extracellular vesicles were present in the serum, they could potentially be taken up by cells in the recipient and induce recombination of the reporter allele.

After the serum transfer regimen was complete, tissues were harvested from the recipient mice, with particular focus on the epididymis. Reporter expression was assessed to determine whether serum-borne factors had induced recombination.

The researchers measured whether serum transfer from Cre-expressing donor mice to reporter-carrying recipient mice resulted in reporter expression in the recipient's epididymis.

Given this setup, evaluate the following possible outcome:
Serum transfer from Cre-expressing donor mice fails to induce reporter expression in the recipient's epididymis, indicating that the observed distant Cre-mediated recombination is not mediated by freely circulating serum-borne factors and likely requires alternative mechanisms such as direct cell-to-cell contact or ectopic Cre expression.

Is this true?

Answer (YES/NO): NO